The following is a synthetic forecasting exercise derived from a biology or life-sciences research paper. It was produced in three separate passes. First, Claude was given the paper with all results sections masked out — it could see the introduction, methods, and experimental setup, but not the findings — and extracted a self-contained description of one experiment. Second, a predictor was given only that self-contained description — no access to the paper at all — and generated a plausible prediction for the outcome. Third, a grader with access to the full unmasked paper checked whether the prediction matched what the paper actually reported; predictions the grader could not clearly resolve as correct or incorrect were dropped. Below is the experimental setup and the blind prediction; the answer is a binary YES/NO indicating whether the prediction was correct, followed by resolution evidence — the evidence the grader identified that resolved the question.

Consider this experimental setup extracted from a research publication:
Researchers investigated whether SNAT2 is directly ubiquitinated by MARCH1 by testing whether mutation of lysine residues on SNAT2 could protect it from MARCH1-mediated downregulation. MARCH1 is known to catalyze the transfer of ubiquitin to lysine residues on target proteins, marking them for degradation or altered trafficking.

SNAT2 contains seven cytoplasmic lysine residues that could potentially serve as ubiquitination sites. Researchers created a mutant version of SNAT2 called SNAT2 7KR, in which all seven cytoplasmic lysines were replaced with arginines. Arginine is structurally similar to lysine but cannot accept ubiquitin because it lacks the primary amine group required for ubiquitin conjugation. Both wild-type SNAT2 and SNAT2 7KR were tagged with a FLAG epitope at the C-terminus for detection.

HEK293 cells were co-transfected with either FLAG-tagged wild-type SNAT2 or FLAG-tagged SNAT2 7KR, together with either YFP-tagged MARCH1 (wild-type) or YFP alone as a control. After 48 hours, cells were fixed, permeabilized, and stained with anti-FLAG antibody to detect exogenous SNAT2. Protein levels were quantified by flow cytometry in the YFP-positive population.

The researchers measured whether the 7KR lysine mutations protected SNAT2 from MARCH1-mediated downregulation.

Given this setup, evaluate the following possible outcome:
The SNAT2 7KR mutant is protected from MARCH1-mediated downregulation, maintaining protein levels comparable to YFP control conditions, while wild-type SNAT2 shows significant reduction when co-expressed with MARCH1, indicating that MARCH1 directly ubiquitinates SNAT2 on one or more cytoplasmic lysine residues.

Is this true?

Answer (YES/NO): NO